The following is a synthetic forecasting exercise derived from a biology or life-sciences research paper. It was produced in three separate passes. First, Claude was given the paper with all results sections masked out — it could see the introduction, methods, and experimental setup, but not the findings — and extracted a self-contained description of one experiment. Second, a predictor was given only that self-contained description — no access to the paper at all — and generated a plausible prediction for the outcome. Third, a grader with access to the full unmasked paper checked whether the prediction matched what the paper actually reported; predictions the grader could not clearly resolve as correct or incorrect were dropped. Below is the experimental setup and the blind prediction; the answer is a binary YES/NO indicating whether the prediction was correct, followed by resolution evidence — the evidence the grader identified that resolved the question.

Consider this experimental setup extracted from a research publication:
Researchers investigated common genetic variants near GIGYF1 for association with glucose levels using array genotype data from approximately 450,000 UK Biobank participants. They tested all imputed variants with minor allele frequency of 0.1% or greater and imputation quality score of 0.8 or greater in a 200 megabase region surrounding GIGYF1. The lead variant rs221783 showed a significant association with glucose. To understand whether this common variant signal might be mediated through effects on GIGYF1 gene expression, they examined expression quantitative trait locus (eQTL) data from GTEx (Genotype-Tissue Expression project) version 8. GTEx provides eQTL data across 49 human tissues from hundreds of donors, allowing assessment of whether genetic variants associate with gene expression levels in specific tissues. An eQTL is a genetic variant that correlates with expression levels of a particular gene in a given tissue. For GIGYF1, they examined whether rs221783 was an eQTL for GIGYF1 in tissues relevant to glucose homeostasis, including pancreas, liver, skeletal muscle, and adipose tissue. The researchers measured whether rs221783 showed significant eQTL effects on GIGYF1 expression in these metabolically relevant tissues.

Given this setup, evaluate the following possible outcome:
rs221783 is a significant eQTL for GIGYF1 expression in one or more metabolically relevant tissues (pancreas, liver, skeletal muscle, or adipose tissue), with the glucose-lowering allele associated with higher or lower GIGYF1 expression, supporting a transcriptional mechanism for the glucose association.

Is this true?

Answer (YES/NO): YES